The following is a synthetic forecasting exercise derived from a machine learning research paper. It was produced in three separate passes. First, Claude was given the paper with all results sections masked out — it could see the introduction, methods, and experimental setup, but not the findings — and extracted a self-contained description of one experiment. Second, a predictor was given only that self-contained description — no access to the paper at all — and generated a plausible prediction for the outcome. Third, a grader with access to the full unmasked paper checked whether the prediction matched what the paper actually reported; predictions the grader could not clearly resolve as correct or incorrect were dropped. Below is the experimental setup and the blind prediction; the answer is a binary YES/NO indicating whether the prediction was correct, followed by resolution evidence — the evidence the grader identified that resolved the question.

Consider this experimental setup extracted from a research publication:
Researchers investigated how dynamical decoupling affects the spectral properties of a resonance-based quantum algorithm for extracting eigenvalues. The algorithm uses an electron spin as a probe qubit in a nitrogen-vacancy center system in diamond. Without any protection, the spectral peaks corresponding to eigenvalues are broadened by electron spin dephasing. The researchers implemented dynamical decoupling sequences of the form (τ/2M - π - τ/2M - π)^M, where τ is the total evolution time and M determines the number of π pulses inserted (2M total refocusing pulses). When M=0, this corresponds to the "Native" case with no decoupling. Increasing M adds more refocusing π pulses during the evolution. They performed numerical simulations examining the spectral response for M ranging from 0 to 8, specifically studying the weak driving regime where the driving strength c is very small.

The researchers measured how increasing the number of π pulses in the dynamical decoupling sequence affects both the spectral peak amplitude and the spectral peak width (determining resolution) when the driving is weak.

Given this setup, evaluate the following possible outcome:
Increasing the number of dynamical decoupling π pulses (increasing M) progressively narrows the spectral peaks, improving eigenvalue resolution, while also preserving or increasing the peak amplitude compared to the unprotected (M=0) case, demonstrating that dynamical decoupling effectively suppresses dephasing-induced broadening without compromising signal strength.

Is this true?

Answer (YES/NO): NO